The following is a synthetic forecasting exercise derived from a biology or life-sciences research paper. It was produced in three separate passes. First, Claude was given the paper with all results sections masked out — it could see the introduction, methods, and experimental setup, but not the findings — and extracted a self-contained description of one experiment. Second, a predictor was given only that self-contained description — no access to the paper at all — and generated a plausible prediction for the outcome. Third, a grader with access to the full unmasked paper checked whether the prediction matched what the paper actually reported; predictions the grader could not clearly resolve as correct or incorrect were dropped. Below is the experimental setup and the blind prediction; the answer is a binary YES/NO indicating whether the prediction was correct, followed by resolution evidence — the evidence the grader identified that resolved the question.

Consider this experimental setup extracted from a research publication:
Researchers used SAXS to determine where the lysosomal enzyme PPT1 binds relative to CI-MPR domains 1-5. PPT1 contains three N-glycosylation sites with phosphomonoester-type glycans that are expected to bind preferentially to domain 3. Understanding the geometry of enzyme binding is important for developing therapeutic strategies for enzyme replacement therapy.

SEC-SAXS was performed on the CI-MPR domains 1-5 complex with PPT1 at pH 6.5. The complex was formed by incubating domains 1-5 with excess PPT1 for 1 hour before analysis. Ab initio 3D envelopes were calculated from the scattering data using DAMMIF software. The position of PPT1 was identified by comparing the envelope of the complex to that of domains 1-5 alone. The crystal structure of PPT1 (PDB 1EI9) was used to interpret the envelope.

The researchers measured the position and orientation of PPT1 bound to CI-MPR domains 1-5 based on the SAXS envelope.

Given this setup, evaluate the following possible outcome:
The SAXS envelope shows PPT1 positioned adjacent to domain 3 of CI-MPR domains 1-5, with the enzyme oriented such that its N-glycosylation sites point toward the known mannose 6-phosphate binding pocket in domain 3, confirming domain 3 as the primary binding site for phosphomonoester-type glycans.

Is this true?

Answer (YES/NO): YES